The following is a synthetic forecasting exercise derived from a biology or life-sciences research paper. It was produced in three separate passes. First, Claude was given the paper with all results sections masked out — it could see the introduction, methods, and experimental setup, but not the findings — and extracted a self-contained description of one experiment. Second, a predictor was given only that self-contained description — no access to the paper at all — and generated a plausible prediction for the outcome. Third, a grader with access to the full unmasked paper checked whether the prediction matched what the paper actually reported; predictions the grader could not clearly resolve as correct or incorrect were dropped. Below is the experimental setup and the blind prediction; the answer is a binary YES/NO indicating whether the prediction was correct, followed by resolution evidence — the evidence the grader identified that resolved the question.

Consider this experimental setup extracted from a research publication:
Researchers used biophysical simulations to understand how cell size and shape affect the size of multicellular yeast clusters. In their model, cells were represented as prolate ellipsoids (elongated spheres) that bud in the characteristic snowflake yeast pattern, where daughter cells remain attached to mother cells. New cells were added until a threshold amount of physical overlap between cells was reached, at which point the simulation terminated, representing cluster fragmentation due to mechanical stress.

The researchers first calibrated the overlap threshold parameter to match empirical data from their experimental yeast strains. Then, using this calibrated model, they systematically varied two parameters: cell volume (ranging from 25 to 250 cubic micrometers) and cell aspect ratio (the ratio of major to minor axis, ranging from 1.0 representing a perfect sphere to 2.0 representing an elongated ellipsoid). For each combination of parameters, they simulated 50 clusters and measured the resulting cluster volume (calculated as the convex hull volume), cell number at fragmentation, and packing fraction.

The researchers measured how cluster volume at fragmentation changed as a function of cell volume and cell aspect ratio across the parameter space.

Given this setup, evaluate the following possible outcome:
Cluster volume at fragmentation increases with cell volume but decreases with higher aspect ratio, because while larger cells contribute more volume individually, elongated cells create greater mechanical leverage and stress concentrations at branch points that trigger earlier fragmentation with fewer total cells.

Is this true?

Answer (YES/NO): NO